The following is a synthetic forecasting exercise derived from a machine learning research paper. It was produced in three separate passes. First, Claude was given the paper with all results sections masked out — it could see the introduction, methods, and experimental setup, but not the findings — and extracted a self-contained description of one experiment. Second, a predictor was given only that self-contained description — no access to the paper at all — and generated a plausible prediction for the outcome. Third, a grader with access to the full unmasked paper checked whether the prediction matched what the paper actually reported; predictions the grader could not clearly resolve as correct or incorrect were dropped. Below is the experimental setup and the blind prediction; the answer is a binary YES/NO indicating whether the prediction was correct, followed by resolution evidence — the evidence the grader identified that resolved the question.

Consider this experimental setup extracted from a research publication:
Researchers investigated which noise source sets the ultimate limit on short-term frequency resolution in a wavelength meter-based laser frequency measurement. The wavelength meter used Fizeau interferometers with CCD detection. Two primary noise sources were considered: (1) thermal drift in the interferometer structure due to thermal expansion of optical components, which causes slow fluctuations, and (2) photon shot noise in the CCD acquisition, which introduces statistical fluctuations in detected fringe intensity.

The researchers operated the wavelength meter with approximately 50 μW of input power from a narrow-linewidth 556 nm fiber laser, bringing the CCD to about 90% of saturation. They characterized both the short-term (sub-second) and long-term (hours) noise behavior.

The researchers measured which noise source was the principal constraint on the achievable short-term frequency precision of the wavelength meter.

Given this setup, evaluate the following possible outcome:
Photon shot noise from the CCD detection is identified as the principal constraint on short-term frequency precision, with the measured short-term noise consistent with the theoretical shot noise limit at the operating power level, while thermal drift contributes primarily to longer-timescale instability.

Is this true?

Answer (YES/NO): YES